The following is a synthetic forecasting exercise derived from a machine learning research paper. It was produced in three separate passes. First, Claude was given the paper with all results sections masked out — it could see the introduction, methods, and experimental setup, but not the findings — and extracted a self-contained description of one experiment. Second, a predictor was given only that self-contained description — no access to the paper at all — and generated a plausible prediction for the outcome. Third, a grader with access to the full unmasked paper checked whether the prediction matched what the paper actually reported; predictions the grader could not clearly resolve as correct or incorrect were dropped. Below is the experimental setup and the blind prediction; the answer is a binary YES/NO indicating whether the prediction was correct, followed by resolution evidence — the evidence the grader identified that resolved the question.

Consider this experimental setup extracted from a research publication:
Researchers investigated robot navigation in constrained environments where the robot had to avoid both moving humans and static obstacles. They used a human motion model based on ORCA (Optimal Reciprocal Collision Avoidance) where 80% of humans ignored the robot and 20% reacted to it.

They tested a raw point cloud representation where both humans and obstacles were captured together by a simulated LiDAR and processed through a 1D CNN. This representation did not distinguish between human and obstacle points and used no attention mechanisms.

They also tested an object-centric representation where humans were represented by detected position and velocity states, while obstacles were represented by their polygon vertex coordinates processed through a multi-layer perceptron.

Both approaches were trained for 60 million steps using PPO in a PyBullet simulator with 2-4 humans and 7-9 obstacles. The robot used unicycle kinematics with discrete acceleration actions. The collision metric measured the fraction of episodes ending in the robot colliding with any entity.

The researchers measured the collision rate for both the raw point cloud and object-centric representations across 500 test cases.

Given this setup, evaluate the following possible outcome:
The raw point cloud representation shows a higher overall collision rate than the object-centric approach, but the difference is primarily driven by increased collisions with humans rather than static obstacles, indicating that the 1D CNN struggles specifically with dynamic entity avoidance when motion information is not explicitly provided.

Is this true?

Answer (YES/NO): NO